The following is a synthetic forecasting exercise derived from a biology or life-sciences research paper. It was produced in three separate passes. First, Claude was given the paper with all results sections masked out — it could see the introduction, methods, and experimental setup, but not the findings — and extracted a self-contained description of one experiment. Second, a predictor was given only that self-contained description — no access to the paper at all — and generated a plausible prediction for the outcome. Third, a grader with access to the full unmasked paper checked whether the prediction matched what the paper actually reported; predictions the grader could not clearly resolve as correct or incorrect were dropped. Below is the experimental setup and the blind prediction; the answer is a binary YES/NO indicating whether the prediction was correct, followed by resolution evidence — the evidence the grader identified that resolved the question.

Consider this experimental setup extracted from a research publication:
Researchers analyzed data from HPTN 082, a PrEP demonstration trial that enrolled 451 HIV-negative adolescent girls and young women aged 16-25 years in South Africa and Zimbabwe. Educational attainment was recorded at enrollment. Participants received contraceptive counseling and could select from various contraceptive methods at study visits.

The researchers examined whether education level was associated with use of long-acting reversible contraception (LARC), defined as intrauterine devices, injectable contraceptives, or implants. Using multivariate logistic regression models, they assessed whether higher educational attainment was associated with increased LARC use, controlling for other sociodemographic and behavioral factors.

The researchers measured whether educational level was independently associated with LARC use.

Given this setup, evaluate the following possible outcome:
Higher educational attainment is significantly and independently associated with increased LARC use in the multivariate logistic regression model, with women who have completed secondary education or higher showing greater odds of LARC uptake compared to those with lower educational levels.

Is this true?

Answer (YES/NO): NO